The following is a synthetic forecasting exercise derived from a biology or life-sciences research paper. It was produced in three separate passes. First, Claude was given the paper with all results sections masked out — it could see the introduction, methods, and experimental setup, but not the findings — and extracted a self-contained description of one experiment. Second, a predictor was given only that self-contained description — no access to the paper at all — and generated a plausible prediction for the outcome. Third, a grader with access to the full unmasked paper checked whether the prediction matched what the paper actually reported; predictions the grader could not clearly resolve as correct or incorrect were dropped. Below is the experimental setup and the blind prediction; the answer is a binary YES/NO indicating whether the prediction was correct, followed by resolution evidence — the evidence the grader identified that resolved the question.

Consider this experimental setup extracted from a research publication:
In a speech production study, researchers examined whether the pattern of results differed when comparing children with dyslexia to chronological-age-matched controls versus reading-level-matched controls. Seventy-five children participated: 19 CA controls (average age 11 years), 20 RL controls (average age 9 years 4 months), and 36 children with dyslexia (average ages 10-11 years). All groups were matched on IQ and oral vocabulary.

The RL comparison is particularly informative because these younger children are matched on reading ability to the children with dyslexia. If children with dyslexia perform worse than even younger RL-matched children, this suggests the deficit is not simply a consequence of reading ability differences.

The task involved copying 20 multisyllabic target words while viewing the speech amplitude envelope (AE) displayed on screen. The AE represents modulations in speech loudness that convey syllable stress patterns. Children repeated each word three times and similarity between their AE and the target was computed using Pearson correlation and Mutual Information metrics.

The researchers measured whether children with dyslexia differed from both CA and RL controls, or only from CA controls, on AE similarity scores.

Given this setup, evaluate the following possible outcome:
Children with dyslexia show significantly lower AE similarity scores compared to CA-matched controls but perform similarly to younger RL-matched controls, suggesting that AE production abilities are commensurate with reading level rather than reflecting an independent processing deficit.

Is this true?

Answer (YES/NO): NO